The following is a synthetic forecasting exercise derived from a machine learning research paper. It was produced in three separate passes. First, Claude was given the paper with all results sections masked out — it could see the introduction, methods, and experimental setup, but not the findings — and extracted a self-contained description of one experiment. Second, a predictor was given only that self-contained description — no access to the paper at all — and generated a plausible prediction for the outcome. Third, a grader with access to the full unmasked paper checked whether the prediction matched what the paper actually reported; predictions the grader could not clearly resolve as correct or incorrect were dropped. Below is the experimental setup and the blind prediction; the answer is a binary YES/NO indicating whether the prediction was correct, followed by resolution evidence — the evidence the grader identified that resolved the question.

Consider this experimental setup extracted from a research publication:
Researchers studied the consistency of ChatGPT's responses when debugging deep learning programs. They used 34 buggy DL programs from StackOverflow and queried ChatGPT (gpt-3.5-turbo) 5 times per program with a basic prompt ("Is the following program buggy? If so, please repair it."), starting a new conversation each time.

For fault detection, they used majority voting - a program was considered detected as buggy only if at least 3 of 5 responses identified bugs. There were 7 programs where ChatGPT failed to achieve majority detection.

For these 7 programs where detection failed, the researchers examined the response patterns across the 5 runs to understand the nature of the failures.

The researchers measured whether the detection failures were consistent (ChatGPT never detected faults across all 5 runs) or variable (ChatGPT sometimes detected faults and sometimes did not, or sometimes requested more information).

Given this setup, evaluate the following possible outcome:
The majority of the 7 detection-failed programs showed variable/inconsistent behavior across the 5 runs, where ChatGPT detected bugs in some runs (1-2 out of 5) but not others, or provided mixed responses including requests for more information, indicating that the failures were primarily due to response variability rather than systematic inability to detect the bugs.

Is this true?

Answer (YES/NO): YES